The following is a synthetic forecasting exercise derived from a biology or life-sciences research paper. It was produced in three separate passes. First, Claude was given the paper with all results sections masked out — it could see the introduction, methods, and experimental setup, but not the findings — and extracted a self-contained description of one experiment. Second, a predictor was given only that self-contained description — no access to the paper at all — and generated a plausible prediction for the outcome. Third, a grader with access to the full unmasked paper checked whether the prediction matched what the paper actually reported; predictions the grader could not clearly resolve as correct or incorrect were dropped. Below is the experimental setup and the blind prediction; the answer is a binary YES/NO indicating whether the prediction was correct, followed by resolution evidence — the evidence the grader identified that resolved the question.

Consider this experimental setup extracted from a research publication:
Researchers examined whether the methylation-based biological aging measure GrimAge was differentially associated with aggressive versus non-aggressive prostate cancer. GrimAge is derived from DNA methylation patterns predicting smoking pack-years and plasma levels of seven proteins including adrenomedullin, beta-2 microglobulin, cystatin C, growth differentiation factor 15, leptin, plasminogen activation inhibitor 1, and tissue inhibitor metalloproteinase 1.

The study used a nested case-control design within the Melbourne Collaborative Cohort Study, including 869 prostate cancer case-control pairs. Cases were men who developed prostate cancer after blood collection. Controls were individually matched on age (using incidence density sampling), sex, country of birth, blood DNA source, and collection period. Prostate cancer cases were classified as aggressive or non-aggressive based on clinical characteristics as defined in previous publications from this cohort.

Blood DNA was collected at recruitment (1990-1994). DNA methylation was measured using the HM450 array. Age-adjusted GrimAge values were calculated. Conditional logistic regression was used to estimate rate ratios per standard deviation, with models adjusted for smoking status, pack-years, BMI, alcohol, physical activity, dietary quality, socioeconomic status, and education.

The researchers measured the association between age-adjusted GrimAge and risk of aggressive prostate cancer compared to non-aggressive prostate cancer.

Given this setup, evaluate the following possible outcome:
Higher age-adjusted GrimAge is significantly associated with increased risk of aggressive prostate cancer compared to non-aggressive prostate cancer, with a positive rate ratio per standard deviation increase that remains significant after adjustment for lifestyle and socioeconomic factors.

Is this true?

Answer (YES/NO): NO